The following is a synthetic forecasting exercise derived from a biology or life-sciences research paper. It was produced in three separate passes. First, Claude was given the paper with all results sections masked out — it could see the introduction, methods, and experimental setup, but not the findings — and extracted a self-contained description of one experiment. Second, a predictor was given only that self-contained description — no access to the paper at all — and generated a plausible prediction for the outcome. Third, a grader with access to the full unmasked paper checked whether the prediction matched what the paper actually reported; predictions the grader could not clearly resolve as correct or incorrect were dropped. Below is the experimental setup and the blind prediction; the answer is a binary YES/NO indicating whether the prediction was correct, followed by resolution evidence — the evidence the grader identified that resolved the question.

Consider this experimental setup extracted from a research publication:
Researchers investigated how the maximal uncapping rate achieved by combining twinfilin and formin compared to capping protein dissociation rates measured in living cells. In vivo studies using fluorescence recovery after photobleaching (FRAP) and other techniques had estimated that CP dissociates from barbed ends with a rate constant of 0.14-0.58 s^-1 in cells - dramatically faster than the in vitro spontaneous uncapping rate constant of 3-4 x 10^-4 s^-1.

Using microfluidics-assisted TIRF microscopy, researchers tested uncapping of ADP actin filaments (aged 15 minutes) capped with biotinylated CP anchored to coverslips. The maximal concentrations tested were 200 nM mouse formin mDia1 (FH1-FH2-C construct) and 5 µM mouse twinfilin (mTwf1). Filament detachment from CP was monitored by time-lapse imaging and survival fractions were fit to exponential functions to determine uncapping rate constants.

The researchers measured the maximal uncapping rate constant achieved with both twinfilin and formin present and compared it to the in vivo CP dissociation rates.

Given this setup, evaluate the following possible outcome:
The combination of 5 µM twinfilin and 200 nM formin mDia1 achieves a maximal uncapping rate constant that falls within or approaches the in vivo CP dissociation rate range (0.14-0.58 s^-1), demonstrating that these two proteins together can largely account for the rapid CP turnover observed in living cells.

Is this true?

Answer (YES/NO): YES